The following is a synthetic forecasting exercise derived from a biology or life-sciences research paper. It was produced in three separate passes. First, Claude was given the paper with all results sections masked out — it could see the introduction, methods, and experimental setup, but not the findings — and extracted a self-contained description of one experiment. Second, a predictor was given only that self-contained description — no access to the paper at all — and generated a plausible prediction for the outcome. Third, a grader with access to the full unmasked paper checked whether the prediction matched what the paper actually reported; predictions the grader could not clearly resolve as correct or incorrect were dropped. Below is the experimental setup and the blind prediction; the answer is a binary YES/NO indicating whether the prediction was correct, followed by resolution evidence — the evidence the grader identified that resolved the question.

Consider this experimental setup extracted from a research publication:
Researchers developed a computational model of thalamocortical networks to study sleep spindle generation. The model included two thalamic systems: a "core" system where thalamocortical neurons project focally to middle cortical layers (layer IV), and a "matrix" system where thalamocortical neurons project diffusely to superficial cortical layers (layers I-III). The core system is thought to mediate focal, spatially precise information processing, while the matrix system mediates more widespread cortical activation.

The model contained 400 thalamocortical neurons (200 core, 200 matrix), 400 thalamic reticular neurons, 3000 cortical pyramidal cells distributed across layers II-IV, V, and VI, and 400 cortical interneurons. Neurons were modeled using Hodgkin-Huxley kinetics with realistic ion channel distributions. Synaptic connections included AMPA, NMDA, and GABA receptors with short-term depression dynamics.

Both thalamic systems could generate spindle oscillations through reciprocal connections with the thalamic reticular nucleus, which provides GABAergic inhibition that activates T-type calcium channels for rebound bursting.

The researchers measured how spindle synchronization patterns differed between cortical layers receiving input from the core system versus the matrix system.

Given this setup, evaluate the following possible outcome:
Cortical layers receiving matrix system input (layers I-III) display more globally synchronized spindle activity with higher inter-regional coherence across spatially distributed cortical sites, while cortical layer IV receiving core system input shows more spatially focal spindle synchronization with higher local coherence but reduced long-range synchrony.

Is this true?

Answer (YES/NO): YES